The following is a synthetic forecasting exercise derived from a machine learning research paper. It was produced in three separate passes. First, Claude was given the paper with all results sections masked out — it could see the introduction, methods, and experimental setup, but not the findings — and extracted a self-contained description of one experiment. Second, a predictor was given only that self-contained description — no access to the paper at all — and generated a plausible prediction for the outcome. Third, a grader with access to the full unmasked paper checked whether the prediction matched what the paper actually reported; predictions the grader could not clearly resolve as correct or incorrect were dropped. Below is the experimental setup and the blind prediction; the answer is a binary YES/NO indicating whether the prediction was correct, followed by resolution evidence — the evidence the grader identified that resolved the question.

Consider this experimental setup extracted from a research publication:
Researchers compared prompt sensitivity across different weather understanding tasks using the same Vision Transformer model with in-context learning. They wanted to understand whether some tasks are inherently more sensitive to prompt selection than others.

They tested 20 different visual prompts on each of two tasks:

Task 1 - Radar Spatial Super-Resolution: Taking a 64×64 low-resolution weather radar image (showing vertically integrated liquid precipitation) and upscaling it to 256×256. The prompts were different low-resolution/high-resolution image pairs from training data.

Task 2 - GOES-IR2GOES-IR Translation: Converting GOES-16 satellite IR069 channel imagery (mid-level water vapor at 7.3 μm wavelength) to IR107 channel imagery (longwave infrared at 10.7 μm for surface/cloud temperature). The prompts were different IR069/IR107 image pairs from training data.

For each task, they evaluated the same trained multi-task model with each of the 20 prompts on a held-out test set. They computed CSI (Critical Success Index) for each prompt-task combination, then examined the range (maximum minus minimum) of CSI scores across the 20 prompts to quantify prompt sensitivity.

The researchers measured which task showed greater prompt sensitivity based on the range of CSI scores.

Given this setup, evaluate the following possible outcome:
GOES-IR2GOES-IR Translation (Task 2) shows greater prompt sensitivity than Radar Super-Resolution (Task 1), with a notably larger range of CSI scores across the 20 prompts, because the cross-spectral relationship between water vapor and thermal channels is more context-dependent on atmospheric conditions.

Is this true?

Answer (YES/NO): YES